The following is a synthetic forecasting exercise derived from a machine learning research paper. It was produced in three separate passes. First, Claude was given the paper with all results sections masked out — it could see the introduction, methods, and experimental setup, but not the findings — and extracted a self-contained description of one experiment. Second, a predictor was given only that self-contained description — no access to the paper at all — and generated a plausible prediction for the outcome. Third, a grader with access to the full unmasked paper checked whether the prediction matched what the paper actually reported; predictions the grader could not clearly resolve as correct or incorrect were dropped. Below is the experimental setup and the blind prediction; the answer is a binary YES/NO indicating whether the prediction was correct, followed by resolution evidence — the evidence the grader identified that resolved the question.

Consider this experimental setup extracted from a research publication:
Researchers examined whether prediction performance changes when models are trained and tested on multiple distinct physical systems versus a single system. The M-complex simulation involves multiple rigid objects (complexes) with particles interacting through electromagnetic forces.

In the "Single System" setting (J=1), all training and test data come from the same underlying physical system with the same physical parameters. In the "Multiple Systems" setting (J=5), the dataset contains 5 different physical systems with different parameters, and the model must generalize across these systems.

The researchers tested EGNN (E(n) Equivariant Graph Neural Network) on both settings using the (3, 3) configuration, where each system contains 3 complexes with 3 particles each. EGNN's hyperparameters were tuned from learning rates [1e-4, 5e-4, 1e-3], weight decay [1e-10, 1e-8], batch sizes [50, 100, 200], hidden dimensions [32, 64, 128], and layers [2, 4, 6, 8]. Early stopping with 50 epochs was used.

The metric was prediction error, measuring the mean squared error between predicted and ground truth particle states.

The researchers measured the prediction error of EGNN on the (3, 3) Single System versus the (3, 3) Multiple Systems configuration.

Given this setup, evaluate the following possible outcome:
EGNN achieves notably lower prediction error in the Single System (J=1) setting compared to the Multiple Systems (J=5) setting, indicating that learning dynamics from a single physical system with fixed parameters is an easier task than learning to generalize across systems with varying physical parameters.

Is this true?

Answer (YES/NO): YES